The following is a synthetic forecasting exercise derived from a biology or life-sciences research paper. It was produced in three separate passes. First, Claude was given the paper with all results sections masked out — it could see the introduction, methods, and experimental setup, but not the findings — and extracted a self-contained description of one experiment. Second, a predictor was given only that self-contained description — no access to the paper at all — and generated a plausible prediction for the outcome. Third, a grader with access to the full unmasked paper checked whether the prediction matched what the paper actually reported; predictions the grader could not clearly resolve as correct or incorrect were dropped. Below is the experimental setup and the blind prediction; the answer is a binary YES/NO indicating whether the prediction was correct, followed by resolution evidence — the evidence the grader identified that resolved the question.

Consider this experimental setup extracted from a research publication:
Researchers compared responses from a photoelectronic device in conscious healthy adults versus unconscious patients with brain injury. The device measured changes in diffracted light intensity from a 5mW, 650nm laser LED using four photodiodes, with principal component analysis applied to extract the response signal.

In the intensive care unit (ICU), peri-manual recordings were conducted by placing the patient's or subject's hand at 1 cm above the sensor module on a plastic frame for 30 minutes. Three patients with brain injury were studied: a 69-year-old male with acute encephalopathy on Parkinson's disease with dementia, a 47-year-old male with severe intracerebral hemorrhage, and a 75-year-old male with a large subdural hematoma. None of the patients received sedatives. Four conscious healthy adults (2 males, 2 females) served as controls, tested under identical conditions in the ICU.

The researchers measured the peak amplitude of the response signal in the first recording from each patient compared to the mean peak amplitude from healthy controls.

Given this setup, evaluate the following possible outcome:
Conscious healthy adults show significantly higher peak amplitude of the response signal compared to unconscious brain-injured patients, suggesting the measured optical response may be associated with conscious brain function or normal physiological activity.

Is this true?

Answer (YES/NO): YES